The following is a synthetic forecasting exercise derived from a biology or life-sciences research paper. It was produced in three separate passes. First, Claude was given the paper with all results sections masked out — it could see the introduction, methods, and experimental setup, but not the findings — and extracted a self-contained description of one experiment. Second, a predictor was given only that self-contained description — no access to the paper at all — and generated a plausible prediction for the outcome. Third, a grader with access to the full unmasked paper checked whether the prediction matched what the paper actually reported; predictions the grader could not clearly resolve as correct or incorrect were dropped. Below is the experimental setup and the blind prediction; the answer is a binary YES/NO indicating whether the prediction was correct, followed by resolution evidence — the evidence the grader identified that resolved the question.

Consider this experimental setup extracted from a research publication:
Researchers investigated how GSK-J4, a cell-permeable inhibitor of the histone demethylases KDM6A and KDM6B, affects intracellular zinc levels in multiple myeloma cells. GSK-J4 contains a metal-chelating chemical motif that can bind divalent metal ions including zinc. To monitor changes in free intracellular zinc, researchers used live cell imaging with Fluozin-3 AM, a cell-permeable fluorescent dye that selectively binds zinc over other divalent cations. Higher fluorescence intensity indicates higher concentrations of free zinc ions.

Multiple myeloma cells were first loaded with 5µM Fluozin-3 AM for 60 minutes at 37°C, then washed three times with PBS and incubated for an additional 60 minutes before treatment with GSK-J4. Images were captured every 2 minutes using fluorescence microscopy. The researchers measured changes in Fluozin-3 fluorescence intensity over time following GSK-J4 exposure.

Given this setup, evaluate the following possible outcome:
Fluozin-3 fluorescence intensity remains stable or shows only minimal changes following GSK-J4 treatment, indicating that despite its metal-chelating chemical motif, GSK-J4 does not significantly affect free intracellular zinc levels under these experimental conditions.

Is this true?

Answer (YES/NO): NO